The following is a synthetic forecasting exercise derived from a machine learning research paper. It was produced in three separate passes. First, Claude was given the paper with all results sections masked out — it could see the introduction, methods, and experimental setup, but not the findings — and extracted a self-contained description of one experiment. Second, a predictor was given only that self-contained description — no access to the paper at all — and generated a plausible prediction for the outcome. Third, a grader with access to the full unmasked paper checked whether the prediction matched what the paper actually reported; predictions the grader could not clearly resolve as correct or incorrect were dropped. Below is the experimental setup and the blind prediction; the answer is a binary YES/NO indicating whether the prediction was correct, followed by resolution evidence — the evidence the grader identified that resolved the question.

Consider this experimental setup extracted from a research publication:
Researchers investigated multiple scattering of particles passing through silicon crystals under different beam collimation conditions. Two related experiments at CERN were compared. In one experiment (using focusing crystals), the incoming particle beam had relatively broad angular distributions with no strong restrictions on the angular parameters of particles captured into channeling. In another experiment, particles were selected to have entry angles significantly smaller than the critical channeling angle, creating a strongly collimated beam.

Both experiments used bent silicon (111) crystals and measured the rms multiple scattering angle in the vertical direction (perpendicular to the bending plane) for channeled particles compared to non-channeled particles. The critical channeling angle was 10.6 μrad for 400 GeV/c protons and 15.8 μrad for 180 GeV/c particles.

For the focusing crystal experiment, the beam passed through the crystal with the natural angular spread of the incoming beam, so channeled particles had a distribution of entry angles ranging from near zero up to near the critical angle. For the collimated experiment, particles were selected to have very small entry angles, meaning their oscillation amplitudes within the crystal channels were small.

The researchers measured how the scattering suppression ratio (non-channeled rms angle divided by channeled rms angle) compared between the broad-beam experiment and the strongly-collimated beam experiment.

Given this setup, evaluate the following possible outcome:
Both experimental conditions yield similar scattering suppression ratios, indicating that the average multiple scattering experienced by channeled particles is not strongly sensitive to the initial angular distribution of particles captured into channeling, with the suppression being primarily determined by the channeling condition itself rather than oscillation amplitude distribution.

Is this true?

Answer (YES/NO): NO